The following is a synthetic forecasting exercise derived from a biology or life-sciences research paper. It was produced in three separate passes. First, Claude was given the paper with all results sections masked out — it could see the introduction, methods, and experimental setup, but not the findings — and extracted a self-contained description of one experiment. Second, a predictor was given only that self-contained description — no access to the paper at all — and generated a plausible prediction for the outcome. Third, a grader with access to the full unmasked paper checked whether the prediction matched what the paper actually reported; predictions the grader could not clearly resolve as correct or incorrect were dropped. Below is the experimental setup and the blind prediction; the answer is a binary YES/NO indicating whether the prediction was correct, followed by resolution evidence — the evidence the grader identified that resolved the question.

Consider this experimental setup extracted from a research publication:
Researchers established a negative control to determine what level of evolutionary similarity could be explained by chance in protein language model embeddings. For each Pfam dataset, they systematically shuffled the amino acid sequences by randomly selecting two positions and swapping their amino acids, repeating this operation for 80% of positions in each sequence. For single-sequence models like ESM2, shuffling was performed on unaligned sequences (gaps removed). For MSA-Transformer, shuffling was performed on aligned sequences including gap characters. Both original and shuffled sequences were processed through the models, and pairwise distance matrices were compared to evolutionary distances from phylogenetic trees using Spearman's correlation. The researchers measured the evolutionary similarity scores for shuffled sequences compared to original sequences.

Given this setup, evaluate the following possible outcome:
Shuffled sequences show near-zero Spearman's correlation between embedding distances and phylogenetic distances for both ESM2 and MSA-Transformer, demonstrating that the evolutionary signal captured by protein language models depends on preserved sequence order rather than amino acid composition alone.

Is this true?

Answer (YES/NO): NO